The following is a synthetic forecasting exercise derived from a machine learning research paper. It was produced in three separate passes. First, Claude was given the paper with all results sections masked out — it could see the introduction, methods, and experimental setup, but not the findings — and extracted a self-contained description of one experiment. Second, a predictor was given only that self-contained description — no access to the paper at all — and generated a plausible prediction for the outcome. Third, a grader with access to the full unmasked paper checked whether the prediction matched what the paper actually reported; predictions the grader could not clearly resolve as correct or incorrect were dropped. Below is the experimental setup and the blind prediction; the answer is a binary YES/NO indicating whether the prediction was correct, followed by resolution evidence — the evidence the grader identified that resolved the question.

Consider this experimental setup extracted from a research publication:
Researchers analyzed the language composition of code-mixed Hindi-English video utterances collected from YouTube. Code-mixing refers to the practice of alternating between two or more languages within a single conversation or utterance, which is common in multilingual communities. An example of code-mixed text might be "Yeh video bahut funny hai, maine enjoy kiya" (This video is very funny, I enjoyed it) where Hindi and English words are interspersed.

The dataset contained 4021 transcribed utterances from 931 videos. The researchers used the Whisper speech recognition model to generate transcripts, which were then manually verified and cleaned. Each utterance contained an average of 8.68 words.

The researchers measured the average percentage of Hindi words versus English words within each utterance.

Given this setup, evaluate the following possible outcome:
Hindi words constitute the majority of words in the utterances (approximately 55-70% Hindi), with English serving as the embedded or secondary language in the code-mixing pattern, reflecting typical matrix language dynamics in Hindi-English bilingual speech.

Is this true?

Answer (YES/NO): YES